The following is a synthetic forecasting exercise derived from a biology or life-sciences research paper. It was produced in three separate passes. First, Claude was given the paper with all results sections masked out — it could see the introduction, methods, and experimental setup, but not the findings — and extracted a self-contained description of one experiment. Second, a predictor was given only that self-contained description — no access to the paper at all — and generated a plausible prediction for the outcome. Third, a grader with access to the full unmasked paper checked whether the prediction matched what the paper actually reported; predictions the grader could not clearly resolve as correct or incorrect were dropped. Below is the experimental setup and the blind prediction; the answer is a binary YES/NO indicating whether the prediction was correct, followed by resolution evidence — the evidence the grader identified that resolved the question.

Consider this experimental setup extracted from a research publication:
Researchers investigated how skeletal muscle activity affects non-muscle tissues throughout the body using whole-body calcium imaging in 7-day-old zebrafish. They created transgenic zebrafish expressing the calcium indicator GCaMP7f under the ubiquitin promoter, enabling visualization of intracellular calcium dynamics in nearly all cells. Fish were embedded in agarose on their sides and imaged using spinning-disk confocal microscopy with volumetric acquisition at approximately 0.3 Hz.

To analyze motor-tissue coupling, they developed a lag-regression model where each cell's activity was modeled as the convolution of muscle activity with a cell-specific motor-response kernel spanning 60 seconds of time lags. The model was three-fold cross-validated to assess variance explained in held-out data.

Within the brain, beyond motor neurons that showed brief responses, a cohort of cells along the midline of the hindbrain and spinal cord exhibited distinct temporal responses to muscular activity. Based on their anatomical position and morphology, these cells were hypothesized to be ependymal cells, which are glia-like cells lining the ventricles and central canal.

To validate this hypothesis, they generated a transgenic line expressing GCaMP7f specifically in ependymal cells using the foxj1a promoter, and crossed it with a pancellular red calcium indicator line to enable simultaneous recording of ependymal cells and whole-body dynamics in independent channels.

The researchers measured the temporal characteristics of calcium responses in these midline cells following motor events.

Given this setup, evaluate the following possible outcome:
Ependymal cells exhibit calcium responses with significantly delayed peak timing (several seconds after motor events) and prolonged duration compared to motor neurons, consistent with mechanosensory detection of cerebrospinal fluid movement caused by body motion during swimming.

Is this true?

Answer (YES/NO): NO